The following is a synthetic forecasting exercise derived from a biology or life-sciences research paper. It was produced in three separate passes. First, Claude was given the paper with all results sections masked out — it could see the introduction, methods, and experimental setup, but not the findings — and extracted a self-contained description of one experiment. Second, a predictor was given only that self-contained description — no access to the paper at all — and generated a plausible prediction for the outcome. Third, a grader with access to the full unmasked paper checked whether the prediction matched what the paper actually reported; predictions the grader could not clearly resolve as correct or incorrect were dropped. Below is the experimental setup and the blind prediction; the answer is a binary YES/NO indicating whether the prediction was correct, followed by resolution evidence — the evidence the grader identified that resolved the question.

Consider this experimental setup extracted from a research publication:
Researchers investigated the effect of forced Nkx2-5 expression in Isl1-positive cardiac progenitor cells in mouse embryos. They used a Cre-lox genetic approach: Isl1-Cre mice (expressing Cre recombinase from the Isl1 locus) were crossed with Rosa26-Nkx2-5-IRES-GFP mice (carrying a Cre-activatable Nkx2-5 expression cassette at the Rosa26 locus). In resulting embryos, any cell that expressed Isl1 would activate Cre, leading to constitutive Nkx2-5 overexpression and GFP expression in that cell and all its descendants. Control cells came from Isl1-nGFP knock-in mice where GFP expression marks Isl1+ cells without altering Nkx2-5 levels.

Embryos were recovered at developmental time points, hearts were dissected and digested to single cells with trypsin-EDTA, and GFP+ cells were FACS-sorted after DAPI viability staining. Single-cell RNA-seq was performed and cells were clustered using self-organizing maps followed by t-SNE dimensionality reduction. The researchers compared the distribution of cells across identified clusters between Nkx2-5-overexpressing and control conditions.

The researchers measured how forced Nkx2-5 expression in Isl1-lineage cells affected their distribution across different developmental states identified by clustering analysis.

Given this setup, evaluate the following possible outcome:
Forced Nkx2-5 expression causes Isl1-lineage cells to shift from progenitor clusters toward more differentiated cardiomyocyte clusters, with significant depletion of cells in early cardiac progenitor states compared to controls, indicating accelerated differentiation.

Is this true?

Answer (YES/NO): NO